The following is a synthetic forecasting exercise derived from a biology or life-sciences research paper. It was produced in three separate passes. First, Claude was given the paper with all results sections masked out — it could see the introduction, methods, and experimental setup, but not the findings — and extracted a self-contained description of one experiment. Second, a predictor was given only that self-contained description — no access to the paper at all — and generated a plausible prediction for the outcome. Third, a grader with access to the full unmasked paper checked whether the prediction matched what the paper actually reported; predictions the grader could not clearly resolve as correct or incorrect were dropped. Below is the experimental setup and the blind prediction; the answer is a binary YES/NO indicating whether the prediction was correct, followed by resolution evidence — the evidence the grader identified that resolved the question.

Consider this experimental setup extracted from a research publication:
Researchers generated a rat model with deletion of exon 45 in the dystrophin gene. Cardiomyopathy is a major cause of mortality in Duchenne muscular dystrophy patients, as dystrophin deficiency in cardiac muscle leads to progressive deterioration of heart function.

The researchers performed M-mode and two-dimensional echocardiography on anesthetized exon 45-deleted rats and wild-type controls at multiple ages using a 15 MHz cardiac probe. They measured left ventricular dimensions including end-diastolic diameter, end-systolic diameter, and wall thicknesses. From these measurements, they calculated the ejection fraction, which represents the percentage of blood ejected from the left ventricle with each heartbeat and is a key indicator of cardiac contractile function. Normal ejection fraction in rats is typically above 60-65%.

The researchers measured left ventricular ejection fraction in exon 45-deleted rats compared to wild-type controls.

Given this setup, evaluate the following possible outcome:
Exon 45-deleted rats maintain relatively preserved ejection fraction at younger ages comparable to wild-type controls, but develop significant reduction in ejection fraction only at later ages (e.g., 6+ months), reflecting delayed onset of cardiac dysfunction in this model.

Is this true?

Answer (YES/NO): YES